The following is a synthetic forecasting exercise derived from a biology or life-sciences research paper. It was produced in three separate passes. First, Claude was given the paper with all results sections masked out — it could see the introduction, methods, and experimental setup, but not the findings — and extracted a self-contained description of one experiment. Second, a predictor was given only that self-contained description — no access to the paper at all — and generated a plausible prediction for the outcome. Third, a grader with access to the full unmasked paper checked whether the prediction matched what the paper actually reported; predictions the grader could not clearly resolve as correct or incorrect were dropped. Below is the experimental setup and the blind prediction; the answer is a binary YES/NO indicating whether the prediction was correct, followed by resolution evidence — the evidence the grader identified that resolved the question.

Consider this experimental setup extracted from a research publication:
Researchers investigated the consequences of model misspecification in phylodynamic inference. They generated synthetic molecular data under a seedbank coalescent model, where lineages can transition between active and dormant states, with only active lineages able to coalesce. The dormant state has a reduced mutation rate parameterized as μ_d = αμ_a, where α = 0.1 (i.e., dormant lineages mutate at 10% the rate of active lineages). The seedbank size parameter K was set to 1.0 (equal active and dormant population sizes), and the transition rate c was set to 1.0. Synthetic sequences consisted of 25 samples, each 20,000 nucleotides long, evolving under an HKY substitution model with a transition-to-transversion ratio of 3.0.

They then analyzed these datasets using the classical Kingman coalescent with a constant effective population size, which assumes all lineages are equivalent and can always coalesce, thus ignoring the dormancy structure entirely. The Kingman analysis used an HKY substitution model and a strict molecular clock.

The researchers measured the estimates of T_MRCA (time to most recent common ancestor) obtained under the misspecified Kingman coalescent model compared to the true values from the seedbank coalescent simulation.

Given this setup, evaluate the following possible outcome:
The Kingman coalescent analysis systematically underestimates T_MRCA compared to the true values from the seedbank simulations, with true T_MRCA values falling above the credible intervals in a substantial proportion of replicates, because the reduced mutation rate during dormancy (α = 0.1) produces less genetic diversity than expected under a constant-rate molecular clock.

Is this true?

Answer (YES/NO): YES